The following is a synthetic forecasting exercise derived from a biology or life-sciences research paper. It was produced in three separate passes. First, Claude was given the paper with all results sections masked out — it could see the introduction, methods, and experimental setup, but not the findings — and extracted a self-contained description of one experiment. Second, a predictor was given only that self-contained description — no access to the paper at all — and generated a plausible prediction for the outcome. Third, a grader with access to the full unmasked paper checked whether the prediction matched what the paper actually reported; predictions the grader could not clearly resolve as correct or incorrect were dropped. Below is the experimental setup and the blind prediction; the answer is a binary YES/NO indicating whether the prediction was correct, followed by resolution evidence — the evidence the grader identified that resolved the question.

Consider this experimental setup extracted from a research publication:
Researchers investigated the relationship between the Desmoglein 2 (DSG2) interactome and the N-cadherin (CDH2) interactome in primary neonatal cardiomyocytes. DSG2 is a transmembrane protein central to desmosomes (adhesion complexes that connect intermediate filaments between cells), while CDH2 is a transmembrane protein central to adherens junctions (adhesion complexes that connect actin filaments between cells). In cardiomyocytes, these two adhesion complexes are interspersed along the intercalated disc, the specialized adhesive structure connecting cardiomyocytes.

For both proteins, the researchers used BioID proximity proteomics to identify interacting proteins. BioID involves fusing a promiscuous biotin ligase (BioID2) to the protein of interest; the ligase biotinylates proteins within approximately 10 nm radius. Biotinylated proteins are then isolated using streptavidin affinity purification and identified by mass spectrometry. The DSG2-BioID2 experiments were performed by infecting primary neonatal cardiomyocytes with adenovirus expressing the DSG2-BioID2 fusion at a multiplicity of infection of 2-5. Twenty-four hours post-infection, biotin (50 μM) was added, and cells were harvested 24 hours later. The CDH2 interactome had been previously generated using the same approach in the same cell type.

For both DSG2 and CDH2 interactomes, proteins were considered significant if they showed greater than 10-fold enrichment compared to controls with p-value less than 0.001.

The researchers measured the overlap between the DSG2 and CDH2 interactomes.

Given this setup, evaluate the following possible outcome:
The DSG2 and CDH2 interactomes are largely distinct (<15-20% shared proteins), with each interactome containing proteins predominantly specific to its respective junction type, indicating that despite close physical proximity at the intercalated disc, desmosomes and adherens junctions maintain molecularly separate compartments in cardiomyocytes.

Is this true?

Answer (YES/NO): NO